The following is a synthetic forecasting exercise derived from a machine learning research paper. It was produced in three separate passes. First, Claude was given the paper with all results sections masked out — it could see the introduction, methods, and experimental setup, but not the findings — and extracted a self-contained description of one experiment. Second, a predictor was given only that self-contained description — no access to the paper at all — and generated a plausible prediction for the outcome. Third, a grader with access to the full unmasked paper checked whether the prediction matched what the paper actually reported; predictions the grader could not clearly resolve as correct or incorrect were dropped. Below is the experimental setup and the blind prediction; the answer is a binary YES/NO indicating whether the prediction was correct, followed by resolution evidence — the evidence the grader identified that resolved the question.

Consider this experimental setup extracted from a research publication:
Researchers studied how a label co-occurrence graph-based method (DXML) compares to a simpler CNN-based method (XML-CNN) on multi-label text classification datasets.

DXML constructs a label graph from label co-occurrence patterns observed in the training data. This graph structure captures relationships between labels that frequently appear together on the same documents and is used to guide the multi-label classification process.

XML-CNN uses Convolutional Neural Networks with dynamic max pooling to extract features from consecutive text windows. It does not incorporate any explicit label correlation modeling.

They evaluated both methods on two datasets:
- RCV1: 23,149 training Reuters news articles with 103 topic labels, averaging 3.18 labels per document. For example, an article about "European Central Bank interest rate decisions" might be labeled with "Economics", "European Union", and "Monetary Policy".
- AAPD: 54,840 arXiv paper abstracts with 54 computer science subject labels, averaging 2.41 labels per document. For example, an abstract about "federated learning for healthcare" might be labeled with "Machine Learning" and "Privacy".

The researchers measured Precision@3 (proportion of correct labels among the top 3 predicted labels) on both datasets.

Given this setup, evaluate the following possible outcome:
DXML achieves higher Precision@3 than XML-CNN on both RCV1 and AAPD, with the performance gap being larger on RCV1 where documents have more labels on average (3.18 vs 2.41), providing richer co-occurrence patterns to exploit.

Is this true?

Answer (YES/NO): NO